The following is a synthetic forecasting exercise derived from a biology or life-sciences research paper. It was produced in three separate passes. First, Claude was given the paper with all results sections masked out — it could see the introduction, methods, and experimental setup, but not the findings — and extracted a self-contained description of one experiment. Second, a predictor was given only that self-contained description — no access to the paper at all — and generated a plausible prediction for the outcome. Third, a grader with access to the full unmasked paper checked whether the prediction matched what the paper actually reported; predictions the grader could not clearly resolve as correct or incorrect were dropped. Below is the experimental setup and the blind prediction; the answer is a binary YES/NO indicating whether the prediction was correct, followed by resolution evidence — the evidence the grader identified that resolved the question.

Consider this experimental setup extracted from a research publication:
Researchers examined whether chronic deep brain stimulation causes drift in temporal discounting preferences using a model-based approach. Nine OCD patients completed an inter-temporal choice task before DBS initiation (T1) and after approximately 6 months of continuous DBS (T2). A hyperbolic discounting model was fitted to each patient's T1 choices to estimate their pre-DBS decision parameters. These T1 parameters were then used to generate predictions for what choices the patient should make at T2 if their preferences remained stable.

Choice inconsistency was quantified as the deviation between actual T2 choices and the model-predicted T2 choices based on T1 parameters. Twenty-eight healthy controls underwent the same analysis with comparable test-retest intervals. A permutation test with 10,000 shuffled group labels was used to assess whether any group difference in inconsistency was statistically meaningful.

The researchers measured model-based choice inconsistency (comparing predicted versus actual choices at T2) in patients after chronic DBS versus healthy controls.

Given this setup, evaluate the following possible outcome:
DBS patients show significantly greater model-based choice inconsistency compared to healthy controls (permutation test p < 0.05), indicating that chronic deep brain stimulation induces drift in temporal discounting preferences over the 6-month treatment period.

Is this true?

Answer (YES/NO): YES